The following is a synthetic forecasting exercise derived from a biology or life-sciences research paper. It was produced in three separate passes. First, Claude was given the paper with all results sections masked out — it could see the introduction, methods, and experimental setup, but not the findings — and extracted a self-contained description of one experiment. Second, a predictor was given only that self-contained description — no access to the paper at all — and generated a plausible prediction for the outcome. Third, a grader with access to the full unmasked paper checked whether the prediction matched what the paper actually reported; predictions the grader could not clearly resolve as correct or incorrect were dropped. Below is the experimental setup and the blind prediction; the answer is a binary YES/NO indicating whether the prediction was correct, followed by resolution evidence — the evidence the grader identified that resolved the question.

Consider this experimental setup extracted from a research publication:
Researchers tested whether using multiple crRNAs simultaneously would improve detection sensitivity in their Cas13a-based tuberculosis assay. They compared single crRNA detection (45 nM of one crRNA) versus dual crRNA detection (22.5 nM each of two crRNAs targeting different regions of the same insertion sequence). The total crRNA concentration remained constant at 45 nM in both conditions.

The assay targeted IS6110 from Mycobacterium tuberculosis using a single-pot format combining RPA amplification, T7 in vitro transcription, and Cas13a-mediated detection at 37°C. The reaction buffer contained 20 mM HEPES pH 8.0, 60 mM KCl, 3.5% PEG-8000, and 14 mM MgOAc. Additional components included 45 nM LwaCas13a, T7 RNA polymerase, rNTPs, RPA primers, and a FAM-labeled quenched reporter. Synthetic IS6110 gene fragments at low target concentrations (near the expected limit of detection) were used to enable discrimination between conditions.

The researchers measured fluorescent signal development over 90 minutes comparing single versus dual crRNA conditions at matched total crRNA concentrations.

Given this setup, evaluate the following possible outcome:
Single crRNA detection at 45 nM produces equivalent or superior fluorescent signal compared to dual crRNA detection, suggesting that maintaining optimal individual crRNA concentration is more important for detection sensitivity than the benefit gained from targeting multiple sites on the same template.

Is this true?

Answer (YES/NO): NO